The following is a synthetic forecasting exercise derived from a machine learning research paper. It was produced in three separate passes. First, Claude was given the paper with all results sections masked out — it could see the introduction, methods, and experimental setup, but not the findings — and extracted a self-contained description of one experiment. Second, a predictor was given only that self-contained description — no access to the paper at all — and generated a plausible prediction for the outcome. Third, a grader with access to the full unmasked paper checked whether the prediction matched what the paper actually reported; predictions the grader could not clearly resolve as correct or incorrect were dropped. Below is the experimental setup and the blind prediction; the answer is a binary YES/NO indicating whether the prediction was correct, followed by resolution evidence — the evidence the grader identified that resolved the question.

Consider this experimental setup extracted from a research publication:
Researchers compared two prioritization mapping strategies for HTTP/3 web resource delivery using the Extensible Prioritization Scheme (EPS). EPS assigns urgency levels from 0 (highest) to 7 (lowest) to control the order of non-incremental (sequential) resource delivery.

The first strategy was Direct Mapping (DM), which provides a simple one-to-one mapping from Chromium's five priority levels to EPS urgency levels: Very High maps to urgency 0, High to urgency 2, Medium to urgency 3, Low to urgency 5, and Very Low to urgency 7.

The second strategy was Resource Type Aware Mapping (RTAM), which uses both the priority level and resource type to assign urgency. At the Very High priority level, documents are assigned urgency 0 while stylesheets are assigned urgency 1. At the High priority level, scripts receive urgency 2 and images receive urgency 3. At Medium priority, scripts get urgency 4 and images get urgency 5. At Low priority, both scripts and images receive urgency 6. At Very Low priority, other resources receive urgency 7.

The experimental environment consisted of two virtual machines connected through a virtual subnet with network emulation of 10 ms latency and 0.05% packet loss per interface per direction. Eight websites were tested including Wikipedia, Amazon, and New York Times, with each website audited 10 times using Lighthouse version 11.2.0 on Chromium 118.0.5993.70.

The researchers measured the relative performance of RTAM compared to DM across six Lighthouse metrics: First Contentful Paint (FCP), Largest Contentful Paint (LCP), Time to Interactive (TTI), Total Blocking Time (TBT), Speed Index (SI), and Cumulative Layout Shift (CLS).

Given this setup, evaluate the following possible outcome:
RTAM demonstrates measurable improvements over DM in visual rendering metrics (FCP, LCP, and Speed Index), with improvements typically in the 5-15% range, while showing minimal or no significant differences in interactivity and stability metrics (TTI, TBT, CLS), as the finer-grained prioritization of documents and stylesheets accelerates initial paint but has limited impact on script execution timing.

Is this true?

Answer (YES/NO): NO